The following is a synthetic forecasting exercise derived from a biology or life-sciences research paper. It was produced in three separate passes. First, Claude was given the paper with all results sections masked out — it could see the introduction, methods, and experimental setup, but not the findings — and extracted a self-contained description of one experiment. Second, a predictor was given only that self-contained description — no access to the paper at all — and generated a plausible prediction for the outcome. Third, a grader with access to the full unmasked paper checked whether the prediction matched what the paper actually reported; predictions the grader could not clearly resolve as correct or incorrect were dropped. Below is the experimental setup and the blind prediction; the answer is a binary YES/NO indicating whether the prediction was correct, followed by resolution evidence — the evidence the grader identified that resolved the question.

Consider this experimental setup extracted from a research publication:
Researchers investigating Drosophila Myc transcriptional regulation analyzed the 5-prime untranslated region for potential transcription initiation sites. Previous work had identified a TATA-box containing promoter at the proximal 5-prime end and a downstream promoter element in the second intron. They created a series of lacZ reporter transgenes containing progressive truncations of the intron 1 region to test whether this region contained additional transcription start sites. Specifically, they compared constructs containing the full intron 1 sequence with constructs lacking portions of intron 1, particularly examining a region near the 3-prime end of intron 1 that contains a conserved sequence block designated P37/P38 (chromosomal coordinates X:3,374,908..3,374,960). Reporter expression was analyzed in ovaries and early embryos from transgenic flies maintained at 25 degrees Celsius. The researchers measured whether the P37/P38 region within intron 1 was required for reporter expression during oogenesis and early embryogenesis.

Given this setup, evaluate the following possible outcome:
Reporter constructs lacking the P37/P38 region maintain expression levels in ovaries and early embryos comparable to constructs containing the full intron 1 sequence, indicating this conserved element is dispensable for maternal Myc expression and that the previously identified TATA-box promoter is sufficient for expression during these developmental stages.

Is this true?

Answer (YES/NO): NO